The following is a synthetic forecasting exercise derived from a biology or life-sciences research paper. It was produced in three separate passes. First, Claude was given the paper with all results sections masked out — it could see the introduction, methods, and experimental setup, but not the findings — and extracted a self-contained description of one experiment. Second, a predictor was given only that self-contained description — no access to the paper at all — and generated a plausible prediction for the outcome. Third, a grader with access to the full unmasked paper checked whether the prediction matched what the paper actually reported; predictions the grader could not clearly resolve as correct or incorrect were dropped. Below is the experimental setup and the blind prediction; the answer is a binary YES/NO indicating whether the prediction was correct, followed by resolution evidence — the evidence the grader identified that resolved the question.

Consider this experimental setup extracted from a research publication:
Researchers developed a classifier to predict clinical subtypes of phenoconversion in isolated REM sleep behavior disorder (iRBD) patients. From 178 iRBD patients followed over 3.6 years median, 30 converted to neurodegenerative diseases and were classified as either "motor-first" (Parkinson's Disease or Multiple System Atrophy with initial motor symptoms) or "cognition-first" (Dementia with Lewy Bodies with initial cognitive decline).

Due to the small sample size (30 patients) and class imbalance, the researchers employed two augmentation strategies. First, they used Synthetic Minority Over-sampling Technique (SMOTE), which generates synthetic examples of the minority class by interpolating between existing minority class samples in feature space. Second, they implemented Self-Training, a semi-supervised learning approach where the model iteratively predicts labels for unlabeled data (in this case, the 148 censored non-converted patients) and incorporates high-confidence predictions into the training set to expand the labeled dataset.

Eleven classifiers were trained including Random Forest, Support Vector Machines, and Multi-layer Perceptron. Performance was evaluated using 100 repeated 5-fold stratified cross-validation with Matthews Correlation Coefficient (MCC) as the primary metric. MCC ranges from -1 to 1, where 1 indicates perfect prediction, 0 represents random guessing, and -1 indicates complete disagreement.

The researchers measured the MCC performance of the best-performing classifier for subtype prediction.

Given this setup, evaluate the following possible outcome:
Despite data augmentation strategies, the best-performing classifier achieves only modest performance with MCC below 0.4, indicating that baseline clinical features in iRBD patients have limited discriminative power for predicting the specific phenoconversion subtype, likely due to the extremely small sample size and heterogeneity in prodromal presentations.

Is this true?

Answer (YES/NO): NO